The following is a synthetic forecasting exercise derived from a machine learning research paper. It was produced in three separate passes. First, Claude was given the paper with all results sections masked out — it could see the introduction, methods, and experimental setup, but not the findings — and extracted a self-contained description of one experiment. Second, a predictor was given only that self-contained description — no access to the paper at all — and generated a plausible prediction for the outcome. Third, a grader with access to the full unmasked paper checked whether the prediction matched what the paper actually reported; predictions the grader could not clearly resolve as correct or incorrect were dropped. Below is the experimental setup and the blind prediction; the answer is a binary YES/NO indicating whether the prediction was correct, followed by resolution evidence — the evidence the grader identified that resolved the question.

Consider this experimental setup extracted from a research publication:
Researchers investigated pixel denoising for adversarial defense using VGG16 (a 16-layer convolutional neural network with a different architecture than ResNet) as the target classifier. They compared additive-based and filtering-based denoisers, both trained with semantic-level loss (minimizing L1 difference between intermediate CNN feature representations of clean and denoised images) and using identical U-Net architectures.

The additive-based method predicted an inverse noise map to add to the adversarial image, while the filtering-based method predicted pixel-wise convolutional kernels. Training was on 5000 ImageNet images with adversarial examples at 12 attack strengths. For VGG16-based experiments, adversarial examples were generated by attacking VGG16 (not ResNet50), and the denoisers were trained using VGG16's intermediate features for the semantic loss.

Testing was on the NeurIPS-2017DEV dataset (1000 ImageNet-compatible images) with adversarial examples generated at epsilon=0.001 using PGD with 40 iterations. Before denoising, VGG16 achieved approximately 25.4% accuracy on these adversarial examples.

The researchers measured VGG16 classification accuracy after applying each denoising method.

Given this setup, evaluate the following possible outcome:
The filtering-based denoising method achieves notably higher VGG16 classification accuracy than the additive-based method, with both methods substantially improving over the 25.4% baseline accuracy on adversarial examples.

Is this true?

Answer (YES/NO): YES